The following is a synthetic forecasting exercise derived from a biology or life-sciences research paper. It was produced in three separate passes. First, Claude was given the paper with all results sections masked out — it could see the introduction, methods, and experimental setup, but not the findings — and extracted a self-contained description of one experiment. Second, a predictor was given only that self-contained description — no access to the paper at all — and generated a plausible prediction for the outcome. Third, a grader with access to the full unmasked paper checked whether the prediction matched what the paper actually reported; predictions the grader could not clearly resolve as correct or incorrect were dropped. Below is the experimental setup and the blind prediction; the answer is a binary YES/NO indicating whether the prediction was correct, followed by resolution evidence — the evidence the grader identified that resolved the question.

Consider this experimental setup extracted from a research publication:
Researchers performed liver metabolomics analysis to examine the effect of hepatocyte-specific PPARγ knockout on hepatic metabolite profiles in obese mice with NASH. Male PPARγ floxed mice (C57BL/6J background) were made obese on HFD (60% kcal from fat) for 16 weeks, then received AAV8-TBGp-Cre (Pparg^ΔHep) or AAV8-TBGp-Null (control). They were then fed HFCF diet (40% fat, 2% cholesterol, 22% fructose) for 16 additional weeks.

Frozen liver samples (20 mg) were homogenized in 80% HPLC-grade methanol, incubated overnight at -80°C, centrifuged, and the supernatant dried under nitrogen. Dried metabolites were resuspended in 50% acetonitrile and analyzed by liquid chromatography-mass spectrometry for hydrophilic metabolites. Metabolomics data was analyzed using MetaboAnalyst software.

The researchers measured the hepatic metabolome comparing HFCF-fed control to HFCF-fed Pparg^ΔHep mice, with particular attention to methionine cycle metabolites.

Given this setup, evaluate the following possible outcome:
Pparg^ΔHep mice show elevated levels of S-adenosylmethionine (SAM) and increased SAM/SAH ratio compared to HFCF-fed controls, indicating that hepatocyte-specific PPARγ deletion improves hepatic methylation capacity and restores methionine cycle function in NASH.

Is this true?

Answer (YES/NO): NO